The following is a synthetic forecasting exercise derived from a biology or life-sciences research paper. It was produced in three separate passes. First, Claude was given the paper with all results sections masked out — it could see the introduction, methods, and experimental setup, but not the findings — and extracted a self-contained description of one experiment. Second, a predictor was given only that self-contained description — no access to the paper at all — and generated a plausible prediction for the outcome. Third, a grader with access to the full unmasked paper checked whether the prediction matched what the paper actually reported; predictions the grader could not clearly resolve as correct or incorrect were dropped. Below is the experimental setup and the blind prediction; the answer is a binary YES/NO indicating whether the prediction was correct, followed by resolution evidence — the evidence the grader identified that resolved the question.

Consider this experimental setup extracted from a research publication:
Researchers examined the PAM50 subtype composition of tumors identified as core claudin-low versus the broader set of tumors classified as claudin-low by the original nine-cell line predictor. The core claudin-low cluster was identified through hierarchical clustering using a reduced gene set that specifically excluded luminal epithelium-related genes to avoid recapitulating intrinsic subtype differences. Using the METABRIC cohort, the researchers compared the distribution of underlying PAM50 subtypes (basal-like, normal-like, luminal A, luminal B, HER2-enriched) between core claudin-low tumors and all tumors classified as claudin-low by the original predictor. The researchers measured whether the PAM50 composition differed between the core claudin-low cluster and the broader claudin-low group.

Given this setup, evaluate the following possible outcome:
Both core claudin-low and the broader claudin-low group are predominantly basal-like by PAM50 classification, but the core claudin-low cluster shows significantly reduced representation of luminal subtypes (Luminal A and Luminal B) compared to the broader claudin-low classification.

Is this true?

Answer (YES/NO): NO